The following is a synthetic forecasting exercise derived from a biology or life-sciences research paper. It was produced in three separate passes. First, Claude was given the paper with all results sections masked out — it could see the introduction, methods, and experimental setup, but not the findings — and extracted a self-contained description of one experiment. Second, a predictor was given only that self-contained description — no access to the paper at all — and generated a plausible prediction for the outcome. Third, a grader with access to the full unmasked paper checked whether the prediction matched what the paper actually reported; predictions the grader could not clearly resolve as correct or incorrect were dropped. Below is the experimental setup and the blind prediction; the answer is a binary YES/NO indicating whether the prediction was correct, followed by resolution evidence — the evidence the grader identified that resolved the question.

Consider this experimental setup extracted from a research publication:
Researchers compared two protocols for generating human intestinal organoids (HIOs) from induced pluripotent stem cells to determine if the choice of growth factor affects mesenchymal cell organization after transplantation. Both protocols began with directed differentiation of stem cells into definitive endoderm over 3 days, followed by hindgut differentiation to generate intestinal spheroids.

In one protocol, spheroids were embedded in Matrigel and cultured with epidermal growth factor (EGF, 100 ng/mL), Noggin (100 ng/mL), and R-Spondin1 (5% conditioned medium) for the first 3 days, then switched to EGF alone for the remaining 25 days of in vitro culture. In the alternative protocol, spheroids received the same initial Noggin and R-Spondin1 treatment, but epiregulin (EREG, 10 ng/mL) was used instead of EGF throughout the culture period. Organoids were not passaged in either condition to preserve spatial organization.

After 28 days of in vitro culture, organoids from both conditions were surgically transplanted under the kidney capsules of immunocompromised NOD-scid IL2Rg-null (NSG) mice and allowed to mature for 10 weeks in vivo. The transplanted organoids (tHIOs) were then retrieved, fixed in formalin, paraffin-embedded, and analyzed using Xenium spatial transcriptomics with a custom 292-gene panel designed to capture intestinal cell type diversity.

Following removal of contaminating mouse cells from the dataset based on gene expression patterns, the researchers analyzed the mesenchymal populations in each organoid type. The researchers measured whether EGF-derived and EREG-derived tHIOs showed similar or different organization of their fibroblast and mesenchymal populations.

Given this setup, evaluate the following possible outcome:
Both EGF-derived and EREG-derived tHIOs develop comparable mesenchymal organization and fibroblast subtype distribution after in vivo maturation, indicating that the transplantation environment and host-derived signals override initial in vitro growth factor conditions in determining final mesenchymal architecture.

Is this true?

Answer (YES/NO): YES